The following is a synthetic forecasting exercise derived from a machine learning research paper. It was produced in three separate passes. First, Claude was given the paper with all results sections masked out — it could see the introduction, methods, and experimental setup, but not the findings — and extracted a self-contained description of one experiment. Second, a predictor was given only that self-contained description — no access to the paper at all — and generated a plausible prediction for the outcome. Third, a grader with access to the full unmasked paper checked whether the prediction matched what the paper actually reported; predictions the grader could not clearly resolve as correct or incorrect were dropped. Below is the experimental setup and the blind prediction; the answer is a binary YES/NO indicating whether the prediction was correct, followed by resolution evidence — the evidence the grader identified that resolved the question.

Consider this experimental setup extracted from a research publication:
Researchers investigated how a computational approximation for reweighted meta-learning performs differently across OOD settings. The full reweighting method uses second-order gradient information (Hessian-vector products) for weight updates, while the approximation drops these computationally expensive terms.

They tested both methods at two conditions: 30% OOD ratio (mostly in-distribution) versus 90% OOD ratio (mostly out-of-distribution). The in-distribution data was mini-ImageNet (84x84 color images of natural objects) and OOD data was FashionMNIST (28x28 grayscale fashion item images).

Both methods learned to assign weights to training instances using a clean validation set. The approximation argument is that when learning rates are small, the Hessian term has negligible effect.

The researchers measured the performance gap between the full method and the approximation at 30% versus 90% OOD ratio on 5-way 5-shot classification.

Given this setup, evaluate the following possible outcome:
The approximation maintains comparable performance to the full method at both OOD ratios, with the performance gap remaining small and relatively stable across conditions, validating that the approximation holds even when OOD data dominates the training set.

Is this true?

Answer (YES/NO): NO